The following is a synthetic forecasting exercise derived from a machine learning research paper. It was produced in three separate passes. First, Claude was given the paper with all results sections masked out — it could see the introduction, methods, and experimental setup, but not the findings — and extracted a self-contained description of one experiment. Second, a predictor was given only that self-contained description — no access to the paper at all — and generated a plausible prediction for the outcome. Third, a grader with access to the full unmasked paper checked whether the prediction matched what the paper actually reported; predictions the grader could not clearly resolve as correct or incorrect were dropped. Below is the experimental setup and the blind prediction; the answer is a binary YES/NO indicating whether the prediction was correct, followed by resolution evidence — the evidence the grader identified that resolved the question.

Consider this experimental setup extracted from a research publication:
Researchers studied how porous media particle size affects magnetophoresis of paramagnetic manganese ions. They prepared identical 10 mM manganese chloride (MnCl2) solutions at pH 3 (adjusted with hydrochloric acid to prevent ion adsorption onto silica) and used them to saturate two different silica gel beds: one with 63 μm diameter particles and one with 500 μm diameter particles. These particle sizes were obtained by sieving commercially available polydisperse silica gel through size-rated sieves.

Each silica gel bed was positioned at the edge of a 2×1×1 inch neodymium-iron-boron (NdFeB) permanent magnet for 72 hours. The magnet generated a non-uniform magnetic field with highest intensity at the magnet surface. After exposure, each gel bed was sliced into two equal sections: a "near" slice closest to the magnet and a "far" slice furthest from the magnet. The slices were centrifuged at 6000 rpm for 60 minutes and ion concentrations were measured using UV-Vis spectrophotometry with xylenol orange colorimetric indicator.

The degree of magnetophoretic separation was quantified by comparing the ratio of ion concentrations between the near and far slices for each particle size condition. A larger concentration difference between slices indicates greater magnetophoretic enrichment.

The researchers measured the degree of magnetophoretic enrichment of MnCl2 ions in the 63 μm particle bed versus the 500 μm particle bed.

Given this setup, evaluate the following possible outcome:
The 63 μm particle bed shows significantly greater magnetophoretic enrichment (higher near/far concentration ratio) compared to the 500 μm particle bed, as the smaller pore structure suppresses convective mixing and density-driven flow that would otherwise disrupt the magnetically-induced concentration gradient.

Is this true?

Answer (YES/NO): NO